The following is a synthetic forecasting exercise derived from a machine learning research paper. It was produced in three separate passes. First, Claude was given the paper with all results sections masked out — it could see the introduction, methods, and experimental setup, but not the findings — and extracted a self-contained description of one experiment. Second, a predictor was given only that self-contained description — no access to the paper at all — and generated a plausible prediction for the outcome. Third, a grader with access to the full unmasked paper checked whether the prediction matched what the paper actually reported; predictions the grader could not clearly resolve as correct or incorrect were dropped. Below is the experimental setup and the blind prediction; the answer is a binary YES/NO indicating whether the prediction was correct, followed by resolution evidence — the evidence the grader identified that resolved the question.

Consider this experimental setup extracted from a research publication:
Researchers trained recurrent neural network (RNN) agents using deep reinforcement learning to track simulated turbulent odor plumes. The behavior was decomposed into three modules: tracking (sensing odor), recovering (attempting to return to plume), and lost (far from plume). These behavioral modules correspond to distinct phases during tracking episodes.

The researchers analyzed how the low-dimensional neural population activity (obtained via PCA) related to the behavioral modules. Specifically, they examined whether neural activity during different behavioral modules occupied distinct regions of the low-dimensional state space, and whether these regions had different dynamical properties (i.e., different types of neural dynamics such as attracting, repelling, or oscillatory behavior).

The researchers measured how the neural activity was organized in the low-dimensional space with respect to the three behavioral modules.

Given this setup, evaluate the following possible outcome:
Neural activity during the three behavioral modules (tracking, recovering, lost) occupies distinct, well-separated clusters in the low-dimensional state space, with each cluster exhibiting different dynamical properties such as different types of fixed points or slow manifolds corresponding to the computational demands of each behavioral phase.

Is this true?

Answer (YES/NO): NO